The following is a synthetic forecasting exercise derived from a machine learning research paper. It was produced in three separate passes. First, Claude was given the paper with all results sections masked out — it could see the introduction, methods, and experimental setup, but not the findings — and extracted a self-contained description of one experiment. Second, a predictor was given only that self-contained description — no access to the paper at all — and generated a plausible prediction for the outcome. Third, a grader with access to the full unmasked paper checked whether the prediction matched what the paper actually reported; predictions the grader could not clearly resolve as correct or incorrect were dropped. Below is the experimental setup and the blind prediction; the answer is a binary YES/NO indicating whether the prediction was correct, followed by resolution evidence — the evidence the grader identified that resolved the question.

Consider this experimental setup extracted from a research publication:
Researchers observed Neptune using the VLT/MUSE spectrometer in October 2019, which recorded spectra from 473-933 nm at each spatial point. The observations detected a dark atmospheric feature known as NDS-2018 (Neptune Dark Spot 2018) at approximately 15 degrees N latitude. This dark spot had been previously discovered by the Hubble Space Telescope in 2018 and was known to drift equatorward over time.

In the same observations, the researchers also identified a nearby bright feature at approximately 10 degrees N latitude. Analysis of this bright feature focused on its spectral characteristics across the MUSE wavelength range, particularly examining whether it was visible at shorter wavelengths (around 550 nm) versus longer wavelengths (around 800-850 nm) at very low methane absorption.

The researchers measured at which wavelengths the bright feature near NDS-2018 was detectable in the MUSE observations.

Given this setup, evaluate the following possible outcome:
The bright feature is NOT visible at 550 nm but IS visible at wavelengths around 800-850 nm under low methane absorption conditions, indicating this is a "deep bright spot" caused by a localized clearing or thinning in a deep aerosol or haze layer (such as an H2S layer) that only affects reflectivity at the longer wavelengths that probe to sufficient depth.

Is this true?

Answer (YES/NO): NO